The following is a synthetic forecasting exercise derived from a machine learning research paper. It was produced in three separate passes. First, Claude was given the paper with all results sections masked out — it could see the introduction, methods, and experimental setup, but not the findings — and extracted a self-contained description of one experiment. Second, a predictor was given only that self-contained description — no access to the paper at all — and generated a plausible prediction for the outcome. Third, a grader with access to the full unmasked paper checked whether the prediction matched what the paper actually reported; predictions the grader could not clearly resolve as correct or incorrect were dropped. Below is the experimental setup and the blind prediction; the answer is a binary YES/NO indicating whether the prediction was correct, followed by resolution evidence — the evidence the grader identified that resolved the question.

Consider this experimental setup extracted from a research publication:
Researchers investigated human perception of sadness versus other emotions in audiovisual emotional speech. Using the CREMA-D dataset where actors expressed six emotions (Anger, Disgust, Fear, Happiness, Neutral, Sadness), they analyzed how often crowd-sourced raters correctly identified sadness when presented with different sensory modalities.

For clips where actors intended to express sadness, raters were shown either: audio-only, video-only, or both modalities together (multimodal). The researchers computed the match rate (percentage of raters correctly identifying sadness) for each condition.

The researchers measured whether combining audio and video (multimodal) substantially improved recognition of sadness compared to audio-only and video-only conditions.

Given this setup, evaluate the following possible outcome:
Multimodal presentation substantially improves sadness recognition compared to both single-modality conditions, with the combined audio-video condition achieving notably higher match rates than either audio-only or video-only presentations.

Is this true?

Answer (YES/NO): NO